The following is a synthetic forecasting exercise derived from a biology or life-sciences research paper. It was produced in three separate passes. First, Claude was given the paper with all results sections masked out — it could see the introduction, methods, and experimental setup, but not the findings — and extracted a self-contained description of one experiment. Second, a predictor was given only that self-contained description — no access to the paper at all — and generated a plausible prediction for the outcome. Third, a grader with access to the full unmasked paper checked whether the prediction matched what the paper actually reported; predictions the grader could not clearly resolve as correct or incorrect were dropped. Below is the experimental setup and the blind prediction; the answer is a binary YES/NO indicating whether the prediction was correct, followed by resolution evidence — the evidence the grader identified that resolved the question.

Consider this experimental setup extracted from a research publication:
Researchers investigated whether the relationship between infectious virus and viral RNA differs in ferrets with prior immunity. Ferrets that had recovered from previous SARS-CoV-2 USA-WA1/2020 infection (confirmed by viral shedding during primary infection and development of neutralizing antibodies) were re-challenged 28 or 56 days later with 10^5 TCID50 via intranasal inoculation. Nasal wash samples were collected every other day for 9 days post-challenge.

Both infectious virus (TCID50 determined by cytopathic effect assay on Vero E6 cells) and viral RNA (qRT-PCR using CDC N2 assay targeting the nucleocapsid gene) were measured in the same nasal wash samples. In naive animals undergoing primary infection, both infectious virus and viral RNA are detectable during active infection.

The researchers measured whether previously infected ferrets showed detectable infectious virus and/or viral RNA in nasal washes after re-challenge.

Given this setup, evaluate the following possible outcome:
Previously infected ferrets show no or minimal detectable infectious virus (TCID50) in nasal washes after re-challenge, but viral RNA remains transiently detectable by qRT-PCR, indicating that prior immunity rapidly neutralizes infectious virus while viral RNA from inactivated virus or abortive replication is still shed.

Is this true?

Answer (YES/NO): YES